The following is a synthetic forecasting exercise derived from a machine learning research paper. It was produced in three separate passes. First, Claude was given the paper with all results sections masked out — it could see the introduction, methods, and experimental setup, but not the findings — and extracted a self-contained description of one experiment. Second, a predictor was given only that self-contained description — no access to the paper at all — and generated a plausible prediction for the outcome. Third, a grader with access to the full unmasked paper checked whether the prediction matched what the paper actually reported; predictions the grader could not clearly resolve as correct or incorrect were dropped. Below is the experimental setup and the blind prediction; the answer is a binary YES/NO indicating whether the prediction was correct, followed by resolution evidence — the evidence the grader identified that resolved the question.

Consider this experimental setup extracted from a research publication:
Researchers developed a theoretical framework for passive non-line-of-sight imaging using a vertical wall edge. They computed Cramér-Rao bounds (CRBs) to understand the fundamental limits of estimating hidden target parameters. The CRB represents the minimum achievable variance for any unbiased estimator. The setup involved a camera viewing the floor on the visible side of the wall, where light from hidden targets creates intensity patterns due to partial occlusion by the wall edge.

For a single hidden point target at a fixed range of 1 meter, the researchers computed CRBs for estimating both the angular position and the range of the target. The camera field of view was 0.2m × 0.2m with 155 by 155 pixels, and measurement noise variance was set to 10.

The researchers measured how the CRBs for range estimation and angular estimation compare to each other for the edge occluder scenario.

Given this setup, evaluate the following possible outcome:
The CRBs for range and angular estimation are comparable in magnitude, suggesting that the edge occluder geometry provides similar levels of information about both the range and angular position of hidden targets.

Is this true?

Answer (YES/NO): NO